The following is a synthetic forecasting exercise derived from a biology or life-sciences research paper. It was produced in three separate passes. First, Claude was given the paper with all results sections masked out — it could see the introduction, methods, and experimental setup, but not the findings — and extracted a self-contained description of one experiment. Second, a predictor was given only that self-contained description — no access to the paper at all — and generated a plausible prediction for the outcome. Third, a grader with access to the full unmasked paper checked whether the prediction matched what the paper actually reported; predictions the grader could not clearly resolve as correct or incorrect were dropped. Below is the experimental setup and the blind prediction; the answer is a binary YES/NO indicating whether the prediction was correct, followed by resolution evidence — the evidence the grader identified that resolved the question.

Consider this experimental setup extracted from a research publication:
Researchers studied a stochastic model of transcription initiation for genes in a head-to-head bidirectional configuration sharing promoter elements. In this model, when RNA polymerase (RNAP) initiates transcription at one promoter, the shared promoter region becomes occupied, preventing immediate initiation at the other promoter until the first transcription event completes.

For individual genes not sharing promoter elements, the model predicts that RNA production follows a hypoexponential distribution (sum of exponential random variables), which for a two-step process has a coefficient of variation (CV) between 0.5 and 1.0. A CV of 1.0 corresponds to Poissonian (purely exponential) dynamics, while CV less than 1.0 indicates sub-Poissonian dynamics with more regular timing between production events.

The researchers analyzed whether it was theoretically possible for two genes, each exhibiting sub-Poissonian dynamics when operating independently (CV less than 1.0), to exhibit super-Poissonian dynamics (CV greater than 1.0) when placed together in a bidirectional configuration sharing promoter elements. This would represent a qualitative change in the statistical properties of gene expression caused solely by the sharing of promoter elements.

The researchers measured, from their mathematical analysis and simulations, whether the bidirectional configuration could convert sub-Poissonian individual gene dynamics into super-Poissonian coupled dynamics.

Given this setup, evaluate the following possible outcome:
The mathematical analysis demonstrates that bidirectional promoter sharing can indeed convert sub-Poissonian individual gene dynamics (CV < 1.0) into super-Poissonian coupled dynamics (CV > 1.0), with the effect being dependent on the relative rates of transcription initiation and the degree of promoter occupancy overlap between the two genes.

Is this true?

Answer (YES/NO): YES